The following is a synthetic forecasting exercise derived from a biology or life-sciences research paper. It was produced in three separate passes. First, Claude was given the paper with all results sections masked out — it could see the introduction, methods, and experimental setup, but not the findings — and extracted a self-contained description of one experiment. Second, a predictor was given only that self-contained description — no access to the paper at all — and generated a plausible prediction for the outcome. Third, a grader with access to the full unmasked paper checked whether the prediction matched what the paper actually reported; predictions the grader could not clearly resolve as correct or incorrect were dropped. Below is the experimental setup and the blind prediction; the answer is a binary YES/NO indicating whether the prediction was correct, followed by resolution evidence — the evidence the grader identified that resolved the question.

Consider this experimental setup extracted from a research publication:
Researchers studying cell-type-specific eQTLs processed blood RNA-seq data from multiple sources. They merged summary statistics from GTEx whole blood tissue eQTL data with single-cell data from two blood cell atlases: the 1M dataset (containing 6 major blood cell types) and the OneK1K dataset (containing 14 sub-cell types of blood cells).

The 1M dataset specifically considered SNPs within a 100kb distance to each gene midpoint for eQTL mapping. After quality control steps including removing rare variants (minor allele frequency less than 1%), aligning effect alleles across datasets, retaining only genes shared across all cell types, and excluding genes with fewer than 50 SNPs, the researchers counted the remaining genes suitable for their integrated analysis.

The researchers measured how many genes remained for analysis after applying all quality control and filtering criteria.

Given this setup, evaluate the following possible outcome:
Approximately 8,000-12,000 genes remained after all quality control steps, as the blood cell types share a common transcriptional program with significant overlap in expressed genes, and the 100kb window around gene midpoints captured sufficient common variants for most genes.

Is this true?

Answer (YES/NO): NO